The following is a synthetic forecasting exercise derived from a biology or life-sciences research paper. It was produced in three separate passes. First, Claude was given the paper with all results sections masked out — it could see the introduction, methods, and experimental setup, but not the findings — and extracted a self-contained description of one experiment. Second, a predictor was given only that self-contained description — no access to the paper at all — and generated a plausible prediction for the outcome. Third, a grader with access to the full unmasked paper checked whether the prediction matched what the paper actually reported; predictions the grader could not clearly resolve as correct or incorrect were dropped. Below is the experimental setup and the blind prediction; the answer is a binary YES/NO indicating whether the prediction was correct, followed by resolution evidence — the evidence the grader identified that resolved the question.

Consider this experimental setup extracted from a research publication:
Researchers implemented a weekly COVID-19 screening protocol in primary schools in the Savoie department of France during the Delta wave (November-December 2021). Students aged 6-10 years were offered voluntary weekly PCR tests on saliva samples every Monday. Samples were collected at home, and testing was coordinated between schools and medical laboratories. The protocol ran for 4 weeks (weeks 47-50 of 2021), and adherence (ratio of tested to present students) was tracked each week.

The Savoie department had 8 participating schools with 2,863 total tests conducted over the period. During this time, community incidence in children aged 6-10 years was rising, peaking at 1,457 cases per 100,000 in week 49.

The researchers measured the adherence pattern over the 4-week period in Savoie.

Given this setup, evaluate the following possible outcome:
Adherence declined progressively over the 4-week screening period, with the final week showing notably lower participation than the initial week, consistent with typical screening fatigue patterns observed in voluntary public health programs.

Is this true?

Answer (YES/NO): NO